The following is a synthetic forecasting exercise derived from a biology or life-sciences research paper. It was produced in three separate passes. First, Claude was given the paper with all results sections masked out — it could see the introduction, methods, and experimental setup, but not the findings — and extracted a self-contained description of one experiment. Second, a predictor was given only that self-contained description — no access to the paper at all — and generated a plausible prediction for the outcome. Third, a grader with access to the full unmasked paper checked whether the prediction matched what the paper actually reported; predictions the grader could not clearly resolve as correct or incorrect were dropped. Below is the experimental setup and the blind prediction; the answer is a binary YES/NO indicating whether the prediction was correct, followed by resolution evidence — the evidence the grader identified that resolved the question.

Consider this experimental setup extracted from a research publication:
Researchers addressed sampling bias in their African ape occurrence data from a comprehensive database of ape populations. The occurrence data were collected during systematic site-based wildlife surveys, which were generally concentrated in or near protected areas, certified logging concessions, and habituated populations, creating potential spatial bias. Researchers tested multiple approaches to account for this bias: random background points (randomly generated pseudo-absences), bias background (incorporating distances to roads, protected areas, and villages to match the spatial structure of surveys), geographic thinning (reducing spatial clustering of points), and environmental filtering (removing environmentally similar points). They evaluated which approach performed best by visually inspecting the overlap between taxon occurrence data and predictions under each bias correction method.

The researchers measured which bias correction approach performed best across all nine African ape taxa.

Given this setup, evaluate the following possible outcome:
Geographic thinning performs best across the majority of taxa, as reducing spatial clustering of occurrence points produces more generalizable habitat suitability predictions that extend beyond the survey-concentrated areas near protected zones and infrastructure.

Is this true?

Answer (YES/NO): YES